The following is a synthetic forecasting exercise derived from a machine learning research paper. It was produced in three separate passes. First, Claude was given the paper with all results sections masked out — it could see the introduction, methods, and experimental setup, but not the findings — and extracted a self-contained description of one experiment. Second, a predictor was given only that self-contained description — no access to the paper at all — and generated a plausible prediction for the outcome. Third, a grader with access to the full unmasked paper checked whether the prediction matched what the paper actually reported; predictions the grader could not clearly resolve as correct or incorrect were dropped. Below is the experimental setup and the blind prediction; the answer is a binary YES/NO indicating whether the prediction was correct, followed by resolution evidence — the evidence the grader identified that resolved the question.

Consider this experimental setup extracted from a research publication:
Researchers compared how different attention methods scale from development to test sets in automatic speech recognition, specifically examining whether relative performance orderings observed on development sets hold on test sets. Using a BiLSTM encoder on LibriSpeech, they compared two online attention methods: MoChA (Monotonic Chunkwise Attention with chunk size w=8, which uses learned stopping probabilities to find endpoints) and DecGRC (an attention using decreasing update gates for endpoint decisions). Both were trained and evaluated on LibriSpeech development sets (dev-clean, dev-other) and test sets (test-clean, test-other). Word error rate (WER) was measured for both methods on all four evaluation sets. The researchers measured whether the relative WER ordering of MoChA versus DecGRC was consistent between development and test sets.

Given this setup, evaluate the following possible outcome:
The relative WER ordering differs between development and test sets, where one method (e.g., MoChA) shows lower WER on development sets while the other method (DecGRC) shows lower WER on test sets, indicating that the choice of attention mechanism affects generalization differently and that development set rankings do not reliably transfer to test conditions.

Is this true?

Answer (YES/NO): NO